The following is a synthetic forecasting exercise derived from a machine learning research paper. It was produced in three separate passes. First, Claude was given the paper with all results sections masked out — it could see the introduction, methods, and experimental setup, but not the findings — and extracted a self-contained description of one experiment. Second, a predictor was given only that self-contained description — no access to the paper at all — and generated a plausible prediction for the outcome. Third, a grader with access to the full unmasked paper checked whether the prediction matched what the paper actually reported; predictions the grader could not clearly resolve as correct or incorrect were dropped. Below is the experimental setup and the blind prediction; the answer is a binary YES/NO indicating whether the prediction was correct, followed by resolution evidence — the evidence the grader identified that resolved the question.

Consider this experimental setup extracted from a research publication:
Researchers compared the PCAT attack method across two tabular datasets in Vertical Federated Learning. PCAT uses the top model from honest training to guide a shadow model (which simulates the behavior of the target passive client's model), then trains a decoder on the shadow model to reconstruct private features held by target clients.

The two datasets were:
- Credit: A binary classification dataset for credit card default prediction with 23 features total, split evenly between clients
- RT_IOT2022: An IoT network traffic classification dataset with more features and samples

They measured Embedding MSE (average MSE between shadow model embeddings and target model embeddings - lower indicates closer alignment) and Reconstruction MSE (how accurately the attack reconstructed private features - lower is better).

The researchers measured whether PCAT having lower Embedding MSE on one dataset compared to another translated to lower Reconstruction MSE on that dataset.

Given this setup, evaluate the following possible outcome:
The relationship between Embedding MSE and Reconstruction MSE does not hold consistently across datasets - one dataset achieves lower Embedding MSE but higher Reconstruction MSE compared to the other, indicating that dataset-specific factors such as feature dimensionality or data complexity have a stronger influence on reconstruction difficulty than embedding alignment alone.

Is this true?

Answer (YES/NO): NO